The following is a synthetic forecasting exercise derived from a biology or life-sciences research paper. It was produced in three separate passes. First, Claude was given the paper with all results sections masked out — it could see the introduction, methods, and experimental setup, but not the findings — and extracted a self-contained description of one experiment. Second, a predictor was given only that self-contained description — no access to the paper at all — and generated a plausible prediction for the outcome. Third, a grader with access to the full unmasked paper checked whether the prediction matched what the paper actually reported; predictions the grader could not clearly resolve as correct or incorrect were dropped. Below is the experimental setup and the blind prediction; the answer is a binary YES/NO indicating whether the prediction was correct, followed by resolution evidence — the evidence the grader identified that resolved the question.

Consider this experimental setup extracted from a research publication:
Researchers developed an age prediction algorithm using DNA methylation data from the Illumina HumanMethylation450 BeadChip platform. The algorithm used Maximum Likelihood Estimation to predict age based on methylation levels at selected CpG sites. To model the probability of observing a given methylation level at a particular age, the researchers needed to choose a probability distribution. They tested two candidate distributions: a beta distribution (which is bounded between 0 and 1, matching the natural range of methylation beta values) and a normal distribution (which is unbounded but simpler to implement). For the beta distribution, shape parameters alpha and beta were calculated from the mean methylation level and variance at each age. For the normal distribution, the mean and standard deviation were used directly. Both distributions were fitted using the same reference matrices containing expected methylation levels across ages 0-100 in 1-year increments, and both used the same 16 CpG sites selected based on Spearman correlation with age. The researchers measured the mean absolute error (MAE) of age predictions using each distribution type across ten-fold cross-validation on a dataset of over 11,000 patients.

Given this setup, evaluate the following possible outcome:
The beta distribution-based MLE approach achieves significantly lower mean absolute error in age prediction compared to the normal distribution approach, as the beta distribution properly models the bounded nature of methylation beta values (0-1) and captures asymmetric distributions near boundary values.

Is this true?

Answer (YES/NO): NO